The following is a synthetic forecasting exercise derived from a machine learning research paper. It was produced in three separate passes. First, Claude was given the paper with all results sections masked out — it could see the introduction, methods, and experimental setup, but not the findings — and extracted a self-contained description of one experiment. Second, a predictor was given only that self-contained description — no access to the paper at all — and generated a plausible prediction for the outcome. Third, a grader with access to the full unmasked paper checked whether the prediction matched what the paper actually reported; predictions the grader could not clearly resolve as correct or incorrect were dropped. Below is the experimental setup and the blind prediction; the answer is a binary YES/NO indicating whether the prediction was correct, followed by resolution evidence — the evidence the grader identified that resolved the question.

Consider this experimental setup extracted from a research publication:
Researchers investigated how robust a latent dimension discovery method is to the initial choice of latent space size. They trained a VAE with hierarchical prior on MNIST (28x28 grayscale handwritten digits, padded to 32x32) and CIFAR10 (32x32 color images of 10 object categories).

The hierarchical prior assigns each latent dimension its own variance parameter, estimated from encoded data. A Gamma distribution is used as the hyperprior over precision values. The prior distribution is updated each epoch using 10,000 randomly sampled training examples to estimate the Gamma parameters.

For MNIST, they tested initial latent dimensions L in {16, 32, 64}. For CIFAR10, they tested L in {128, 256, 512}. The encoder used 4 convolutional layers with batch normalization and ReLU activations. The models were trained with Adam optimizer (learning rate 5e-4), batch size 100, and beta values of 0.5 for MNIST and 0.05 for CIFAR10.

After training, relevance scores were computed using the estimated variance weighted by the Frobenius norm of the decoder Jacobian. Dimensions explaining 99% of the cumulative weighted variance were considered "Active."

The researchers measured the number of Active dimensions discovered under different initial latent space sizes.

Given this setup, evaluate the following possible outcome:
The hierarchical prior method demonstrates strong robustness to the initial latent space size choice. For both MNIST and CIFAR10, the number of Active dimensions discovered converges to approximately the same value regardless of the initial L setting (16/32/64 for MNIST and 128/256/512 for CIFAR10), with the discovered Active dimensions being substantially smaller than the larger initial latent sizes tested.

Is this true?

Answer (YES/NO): YES